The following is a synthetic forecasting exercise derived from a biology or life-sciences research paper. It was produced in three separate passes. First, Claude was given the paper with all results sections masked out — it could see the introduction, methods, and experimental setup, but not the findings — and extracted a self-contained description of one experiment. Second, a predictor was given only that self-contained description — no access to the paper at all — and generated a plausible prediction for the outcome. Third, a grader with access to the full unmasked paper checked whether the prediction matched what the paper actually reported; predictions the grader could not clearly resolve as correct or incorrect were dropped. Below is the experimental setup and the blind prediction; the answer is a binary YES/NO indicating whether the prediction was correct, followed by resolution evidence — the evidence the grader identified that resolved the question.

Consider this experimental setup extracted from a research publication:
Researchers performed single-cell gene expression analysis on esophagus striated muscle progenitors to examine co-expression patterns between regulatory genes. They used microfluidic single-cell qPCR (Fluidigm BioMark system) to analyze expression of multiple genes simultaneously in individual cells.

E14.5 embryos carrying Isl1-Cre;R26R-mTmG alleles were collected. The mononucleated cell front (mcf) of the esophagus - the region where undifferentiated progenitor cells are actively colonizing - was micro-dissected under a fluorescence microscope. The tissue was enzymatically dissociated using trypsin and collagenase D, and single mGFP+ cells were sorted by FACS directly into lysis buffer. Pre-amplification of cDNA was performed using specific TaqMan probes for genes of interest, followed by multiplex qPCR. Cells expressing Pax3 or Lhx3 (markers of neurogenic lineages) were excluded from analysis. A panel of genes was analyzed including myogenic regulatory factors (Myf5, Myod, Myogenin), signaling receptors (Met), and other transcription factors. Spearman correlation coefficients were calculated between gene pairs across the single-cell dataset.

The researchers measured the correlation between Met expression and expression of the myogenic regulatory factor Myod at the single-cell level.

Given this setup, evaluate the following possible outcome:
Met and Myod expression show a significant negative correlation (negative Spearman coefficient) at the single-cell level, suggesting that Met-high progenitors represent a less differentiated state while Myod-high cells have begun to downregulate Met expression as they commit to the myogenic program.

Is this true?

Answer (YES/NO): NO